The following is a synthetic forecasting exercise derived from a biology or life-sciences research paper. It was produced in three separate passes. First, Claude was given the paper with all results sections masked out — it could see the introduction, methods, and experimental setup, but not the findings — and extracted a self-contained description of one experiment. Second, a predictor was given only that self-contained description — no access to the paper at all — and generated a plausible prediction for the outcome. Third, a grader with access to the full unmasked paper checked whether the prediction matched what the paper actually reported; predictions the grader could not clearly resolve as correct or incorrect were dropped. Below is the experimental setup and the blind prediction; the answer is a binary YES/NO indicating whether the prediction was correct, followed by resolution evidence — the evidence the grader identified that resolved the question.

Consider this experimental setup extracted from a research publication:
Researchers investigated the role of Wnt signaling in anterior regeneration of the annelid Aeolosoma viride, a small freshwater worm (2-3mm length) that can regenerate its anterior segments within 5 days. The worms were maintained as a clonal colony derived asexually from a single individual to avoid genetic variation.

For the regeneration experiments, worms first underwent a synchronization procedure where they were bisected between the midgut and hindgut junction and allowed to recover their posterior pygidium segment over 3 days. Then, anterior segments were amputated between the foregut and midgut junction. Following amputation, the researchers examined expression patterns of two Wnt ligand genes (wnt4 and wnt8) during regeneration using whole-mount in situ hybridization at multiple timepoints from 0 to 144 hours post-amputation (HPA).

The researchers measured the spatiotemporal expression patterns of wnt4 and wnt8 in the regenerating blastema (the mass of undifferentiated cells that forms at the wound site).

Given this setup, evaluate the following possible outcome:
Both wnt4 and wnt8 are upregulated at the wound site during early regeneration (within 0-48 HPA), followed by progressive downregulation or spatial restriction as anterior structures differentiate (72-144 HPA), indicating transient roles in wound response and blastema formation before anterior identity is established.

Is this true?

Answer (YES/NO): NO